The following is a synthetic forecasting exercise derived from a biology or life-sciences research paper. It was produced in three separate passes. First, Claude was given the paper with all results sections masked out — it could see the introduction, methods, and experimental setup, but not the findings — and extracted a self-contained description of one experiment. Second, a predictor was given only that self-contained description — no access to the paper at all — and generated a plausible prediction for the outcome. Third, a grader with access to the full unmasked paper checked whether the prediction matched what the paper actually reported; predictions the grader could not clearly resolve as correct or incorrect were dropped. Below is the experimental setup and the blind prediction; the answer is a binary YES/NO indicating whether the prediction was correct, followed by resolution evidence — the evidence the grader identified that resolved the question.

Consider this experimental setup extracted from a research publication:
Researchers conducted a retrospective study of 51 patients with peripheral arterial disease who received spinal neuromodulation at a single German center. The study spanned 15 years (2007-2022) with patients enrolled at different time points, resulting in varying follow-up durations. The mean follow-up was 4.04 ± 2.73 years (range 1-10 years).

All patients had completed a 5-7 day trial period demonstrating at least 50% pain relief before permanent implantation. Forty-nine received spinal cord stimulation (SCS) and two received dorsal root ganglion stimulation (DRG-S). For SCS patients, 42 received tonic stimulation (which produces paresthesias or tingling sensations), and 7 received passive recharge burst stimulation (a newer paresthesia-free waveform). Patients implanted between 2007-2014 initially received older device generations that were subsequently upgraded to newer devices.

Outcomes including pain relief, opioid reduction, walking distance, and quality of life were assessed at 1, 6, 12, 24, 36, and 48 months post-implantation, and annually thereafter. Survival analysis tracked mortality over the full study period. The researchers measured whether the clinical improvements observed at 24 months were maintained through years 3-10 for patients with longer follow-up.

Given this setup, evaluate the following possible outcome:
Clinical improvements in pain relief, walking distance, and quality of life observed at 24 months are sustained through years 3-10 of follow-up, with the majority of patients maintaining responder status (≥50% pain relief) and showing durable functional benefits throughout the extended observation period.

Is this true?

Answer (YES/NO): YES